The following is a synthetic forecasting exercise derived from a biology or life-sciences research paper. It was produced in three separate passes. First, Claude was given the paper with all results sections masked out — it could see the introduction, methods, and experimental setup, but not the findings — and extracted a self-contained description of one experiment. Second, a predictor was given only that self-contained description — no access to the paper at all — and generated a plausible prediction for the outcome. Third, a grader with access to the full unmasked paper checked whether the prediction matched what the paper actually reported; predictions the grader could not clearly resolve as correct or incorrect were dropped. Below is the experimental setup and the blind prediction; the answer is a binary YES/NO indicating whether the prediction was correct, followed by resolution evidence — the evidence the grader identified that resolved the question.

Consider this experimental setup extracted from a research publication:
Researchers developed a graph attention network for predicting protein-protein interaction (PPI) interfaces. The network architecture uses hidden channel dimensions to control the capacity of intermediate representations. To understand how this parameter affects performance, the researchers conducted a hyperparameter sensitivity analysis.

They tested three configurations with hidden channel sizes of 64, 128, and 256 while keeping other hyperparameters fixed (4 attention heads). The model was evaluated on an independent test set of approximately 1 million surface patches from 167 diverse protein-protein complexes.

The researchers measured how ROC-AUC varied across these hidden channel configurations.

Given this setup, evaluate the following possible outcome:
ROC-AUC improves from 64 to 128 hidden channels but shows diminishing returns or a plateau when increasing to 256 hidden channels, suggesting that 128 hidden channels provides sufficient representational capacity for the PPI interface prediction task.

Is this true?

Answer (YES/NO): YES